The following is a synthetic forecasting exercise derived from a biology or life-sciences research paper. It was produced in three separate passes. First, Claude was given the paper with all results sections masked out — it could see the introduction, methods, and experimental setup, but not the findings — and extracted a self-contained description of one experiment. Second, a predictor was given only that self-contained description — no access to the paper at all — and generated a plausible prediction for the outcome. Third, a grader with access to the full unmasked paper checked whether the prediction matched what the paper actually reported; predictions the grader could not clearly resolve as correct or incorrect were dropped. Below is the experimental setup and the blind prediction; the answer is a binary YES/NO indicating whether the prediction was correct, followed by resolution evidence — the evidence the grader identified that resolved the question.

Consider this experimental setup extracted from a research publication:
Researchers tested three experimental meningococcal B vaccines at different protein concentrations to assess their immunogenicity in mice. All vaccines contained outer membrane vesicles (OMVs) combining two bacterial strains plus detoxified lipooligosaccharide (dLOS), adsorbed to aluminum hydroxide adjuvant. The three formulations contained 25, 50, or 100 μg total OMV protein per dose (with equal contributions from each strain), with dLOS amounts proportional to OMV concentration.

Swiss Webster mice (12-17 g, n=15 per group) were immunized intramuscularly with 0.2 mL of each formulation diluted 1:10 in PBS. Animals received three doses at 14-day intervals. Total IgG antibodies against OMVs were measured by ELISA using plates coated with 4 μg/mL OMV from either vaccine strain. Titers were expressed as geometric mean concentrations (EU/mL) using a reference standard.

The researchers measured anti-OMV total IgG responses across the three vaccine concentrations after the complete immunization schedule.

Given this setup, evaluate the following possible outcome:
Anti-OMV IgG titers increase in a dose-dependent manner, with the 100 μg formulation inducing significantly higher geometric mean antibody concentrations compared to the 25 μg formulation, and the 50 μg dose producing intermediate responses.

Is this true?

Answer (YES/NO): NO